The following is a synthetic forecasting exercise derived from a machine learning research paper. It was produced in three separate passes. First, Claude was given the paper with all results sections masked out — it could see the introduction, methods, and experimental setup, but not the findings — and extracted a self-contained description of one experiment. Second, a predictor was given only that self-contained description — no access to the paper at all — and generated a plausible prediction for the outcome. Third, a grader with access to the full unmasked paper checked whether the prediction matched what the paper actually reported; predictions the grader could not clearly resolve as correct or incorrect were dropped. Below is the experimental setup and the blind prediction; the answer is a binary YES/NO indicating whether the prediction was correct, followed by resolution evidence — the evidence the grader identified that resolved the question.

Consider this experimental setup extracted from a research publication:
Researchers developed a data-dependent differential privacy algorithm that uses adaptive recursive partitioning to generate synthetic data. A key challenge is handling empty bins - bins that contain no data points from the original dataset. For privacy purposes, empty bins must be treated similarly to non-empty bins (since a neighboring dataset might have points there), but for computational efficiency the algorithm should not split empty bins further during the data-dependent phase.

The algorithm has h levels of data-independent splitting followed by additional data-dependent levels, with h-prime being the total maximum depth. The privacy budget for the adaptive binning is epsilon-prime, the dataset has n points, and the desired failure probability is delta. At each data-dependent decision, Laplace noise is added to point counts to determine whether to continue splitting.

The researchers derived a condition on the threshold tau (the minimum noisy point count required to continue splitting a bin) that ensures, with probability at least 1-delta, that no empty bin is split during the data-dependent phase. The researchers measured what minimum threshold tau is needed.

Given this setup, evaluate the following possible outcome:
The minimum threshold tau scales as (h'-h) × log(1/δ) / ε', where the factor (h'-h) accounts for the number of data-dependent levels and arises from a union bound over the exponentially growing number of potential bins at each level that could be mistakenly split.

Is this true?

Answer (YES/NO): NO